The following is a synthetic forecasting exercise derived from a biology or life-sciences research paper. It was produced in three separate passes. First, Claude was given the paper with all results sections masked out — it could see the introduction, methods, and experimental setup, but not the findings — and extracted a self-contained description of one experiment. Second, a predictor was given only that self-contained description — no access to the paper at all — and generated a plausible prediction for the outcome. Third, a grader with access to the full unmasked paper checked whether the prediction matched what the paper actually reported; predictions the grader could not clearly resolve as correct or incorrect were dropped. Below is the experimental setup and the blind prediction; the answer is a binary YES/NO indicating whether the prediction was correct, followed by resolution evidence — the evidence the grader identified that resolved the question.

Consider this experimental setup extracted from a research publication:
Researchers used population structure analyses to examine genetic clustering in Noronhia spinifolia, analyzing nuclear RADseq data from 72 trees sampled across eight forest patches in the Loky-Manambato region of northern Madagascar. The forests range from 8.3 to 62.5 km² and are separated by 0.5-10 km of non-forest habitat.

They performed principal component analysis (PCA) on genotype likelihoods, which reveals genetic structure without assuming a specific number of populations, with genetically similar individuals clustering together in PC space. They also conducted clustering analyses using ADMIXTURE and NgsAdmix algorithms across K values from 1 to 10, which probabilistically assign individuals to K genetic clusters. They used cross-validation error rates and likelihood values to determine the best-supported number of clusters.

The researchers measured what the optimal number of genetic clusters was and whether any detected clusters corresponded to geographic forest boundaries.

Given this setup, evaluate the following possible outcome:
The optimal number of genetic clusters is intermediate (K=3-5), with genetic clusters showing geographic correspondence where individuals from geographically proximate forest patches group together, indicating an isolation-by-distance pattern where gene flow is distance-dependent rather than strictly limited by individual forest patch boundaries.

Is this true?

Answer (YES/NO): NO